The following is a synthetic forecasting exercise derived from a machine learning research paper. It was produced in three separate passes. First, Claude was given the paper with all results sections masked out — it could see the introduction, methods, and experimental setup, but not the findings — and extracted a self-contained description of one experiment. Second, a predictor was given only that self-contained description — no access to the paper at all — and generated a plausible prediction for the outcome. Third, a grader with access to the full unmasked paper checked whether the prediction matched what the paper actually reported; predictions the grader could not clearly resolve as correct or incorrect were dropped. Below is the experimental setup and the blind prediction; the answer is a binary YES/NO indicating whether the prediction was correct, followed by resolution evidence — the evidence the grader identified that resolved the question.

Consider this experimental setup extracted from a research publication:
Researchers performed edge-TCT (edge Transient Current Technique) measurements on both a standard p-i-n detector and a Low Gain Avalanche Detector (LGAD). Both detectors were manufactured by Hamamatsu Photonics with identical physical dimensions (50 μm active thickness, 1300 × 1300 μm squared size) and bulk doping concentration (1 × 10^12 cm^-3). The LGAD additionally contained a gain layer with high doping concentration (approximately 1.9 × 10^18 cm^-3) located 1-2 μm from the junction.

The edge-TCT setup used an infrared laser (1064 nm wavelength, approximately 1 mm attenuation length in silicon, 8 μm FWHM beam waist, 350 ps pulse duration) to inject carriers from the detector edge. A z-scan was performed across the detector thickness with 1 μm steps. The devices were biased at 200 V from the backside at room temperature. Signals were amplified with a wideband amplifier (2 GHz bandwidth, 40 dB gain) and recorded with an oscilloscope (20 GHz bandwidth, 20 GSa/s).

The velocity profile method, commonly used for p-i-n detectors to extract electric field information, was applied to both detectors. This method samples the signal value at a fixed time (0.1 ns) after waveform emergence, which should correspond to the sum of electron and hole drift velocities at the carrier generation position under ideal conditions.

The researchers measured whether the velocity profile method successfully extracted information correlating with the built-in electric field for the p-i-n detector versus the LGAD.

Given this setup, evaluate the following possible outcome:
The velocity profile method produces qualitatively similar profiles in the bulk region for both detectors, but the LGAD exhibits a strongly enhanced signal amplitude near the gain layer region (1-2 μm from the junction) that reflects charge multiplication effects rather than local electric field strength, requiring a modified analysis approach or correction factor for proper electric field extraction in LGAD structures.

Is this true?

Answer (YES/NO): NO